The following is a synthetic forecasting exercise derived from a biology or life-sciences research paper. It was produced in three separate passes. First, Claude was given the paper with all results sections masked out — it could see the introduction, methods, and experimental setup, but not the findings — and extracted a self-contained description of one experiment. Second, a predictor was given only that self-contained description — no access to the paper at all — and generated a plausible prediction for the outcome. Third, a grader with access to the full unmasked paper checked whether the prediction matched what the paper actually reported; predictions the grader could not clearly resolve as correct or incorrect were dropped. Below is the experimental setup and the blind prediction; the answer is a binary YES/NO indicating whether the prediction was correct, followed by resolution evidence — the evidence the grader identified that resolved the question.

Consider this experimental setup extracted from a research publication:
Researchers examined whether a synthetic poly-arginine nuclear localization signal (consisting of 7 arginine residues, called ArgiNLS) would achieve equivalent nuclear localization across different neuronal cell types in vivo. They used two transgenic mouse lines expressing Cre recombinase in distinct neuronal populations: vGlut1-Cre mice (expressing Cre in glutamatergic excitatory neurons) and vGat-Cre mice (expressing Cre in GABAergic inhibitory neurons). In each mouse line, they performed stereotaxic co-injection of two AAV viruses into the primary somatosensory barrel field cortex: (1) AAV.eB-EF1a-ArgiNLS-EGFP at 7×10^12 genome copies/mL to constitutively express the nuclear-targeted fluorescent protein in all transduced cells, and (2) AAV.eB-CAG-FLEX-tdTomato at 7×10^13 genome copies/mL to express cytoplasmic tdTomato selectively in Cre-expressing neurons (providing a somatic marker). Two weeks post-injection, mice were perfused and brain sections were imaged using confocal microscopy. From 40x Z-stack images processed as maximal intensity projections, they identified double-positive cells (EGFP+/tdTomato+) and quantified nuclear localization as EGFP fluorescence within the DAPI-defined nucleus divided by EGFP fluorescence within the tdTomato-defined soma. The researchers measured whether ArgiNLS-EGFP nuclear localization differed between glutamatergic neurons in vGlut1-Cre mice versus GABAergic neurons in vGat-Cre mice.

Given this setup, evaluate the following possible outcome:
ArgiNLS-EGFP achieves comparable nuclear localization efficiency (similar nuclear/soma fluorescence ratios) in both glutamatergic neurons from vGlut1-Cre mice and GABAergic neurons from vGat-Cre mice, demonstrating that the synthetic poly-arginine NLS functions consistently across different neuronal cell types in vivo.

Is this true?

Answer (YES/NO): YES